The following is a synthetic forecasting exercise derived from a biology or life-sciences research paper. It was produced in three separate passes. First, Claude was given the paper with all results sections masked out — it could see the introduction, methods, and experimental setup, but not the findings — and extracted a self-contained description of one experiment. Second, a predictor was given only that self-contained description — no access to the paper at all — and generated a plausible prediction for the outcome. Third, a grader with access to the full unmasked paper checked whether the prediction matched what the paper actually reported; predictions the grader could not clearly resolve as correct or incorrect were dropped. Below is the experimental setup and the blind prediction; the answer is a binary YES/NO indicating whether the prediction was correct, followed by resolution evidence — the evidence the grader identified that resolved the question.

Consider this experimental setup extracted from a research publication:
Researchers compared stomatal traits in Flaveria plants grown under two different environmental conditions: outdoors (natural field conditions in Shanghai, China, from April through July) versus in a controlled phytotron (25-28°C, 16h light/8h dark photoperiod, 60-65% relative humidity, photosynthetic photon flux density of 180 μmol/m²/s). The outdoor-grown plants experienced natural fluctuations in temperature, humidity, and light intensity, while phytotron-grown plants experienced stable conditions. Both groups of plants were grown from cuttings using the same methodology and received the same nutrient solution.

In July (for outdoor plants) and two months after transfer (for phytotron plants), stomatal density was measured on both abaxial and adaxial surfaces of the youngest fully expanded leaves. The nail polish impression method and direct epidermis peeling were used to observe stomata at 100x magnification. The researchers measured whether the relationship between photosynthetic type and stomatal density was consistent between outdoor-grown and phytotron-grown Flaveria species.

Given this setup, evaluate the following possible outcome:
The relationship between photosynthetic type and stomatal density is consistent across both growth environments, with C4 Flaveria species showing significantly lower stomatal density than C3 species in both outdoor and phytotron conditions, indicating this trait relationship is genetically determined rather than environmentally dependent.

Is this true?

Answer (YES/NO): YES